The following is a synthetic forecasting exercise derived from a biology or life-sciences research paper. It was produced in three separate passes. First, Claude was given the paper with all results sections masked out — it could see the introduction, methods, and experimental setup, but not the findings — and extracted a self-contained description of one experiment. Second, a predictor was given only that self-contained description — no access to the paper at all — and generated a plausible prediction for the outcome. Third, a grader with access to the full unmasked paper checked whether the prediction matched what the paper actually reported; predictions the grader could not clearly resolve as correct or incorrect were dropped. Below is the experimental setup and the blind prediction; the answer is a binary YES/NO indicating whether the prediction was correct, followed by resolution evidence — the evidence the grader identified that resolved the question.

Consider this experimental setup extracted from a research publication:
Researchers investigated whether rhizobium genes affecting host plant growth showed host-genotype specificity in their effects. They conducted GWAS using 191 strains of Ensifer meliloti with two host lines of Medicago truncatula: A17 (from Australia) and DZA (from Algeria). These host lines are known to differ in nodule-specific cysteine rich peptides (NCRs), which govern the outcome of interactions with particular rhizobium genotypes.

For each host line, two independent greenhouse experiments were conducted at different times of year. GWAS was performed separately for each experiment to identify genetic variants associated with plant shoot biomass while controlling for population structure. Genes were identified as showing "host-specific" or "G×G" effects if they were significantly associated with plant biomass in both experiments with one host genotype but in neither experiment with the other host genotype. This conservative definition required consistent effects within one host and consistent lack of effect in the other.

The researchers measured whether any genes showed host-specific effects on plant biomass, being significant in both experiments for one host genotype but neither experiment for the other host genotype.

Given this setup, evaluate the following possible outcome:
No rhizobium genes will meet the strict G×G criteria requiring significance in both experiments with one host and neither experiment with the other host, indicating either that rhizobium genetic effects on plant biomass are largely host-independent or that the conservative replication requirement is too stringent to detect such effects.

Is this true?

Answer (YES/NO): NO